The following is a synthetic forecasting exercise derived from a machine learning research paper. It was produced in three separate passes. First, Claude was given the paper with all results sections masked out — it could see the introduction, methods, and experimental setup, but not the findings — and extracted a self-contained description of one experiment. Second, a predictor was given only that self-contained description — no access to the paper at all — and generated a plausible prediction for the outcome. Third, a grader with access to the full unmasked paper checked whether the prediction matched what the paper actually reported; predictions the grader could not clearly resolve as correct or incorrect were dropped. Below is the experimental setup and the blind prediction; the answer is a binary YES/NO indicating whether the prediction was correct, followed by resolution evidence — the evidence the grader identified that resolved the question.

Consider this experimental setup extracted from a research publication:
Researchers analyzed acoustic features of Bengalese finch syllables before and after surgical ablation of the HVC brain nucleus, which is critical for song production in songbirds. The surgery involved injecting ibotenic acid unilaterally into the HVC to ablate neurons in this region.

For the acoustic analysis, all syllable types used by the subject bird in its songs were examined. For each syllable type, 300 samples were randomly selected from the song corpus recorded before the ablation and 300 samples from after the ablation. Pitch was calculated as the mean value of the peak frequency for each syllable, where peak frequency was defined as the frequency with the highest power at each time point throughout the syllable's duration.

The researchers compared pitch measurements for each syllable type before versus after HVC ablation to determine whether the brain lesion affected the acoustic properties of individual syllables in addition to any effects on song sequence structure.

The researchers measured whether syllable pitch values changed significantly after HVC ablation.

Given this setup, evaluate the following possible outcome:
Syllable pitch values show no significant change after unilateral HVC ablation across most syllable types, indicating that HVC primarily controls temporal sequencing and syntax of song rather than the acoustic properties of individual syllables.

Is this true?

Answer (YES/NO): YES